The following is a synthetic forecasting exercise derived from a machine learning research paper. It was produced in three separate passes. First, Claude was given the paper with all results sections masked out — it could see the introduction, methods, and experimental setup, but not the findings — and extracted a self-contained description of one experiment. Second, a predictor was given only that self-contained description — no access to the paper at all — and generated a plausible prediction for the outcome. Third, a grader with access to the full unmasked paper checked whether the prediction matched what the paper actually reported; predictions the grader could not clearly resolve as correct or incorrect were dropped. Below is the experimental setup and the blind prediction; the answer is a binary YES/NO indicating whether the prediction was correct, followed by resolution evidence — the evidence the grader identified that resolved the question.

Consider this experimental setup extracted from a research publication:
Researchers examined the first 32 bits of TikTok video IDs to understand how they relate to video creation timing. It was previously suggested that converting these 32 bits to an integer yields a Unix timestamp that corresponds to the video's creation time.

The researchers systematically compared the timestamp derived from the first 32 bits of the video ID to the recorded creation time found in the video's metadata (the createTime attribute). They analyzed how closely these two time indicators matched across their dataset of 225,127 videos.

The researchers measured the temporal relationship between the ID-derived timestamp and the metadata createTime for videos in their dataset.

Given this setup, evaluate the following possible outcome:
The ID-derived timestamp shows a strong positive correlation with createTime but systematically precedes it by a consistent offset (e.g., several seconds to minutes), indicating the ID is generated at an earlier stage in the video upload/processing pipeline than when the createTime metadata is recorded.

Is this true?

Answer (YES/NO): NO